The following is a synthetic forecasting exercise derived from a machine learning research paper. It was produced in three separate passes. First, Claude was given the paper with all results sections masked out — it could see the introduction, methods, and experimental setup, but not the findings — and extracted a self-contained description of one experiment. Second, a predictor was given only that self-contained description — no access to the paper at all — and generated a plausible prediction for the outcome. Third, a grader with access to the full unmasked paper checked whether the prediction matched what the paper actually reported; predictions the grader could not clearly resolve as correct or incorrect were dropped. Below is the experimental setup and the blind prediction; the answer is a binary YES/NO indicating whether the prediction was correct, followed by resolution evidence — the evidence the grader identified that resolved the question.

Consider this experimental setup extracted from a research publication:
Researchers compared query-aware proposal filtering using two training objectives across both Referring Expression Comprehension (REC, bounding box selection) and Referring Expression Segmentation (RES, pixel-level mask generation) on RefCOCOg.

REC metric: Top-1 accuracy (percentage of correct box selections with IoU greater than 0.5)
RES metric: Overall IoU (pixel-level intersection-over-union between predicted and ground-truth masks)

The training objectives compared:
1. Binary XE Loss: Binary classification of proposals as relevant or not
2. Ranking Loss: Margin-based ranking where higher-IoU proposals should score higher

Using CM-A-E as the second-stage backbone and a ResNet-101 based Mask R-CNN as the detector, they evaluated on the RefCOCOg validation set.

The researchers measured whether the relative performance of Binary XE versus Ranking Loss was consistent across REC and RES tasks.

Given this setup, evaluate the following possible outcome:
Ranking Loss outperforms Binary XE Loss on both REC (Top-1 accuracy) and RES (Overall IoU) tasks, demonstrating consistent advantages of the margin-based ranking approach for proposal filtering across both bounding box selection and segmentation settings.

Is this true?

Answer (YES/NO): NO